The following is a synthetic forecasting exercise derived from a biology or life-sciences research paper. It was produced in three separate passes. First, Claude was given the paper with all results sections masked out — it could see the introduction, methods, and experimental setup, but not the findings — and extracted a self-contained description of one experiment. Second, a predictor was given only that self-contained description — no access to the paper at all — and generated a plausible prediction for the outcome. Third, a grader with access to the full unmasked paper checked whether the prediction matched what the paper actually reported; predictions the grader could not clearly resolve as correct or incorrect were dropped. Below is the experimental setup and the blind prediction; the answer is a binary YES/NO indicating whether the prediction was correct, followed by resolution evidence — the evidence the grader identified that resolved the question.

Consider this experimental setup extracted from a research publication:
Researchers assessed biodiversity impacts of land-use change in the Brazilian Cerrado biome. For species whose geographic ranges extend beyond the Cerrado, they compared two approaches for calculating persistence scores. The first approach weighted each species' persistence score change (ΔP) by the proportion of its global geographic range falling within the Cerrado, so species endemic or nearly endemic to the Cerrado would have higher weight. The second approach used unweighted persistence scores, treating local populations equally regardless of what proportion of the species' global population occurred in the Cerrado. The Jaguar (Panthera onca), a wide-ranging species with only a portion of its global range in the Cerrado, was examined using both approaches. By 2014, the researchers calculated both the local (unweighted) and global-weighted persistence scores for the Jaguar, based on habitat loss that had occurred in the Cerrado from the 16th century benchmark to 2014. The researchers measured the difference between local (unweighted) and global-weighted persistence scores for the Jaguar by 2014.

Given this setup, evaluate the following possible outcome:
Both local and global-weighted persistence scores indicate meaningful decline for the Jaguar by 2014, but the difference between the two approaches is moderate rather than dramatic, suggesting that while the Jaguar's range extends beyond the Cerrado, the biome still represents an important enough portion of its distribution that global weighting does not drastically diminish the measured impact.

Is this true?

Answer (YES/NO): NO